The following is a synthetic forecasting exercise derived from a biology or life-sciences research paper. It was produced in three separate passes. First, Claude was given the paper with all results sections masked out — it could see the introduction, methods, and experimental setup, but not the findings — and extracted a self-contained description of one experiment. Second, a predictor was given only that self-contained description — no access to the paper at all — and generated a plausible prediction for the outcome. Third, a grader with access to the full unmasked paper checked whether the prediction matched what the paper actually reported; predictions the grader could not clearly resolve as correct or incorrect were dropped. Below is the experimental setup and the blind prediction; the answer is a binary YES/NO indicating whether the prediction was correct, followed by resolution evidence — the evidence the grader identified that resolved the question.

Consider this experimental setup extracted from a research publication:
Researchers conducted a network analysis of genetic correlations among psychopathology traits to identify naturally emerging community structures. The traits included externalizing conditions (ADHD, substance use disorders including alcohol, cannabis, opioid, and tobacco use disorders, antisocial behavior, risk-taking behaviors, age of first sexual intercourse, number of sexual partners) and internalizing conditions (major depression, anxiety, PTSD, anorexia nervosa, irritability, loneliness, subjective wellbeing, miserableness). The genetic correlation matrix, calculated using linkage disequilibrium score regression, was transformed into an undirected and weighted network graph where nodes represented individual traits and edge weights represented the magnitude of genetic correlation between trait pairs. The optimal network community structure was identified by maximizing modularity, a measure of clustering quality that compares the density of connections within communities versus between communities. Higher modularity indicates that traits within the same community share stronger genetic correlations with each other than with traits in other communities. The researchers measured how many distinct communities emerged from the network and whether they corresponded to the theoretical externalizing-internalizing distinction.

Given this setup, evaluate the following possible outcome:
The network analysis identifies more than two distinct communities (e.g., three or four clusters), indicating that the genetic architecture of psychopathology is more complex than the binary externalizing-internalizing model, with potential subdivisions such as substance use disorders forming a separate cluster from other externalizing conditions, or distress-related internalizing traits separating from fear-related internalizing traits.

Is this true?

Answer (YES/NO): NO